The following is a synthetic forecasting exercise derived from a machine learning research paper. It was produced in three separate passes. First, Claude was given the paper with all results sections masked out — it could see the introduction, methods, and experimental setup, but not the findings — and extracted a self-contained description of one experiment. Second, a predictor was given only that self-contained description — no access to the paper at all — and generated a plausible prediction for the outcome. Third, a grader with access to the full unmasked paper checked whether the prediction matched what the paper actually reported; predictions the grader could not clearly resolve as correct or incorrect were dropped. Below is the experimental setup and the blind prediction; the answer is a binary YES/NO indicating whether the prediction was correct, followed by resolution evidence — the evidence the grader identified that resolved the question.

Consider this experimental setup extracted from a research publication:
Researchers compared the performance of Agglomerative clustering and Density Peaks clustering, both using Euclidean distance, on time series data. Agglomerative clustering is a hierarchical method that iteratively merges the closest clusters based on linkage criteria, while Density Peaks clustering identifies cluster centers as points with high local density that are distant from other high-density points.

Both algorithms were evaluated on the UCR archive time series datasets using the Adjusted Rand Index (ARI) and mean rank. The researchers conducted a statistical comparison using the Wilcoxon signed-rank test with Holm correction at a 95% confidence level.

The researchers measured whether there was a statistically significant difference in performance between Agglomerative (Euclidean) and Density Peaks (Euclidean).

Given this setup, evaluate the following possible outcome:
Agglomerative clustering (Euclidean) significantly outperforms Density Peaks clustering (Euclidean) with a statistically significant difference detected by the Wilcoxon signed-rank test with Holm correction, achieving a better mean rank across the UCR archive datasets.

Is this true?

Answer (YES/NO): YES